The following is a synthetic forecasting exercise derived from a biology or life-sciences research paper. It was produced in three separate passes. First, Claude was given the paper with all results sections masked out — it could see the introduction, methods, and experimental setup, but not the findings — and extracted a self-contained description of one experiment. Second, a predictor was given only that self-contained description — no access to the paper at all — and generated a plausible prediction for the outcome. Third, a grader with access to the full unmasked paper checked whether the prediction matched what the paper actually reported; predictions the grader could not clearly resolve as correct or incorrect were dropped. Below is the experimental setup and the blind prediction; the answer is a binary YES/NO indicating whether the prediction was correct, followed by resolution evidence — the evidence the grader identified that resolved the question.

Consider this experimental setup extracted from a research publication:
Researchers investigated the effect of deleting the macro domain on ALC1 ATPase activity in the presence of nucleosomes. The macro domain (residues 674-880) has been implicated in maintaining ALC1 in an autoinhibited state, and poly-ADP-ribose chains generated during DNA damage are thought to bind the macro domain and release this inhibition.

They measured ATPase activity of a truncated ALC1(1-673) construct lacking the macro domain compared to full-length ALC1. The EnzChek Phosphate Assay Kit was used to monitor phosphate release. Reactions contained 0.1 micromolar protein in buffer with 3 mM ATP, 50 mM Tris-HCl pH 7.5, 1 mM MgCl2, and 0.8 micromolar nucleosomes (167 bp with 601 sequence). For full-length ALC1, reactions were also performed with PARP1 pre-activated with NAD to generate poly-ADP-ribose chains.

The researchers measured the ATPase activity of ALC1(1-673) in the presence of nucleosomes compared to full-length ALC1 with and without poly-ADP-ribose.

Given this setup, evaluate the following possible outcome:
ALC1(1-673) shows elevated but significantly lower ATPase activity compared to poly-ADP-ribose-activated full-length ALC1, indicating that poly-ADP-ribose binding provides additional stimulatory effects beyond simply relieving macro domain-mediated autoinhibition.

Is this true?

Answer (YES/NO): NO